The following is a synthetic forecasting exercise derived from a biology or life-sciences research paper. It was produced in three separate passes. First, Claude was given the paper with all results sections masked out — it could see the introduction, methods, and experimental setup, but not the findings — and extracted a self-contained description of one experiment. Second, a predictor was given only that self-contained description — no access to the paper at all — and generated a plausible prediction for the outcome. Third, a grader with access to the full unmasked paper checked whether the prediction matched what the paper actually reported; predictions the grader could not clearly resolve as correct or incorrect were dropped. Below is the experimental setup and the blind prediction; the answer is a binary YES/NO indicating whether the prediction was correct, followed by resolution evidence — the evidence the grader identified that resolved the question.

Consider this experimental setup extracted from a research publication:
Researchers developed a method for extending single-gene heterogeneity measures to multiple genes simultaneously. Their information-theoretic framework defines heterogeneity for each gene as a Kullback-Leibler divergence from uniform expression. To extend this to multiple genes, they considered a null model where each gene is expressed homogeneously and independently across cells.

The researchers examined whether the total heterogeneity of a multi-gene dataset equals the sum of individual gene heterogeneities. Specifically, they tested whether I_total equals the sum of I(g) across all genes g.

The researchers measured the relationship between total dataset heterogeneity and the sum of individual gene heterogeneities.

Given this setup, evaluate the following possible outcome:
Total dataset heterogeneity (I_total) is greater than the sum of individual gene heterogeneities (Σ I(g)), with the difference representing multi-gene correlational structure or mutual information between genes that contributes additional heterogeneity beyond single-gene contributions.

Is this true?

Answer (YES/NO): NO